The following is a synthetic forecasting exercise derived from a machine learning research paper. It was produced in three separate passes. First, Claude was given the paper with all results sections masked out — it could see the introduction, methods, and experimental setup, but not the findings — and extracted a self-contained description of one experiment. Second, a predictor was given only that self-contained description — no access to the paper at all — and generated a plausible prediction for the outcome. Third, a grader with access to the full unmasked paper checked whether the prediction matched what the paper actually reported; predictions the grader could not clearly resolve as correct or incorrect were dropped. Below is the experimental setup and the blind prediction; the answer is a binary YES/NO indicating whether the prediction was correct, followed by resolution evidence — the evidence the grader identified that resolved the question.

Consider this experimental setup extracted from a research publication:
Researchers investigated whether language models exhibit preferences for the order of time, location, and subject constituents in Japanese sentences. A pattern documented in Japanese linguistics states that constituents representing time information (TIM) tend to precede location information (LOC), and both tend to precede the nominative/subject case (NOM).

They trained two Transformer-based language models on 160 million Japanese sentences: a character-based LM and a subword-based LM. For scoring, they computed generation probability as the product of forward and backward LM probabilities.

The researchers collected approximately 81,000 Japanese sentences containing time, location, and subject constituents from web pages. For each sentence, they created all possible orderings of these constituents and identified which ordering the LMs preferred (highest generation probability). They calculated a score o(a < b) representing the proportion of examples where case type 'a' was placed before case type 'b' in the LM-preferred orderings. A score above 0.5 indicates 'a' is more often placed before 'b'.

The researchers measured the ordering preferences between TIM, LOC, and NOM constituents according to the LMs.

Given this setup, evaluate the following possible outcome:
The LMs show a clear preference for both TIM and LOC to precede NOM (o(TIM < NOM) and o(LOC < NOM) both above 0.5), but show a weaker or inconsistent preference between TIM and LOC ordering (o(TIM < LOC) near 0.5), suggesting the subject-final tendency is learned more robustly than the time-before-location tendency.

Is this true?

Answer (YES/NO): NO